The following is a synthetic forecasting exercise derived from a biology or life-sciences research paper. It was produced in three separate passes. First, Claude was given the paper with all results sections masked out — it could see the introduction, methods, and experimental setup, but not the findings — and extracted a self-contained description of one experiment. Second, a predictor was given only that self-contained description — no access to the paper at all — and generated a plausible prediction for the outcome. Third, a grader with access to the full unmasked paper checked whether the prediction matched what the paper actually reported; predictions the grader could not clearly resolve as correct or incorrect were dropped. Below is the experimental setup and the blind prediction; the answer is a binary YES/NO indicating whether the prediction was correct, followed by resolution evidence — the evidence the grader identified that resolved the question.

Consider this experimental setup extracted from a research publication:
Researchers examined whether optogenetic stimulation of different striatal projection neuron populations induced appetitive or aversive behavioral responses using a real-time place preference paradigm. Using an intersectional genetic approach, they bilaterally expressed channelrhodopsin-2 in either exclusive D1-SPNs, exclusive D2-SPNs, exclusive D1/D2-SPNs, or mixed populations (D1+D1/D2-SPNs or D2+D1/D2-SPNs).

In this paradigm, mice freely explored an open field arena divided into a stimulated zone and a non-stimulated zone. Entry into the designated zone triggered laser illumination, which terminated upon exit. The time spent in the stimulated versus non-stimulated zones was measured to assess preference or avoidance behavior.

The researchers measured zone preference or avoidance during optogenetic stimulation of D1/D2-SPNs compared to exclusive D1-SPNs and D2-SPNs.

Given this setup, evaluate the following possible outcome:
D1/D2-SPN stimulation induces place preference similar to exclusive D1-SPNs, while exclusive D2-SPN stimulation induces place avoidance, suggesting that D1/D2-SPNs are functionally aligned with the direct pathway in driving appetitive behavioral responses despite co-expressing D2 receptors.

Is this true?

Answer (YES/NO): NO